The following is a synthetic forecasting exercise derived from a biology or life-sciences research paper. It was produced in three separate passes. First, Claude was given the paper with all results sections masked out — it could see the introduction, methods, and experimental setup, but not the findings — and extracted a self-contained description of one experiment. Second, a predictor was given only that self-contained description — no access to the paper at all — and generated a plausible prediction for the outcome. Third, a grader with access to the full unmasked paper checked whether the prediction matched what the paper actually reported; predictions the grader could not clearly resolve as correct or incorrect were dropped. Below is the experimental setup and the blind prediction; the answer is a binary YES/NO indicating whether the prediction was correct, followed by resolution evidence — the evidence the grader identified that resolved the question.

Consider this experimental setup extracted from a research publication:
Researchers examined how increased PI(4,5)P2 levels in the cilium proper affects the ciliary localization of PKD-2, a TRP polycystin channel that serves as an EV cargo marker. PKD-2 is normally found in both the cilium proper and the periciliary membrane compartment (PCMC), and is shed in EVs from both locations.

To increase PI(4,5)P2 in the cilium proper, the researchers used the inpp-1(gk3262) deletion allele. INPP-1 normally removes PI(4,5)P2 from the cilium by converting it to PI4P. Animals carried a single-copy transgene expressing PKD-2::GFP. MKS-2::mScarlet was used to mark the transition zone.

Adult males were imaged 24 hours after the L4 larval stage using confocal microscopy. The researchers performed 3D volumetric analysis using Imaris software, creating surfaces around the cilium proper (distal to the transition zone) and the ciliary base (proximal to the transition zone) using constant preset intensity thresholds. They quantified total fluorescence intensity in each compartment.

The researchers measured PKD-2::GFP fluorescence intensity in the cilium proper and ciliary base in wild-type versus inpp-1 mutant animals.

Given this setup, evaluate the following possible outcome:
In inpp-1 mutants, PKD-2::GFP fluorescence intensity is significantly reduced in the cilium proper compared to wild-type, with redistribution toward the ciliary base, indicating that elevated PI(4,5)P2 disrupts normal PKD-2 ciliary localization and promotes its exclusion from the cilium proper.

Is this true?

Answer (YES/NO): NO